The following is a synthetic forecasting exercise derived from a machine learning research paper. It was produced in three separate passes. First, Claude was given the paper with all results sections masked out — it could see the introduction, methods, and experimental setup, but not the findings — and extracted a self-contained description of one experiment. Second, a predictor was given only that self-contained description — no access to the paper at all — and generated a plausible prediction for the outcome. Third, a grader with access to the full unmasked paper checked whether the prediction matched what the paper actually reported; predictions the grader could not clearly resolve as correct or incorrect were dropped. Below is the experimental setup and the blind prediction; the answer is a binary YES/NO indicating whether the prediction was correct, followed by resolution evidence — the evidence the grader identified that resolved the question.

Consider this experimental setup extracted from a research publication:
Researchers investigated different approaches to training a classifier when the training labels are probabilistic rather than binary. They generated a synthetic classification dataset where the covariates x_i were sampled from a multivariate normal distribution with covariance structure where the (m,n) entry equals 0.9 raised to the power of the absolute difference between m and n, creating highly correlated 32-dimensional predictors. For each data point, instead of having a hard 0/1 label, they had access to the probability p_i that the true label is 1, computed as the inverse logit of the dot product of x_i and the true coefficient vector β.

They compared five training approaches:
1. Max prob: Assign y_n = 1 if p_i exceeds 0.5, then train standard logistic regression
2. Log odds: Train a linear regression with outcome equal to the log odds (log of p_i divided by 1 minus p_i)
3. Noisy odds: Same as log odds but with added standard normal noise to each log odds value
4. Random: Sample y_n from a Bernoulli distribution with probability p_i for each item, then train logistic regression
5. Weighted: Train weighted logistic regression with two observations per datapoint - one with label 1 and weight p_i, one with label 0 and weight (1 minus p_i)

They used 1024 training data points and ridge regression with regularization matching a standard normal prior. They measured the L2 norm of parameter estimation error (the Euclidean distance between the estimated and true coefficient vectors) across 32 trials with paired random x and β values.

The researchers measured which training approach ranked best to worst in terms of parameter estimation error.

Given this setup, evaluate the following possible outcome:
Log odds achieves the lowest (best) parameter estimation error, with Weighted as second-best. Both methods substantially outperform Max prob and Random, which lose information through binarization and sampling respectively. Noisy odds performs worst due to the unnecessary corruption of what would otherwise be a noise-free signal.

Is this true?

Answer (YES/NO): NO